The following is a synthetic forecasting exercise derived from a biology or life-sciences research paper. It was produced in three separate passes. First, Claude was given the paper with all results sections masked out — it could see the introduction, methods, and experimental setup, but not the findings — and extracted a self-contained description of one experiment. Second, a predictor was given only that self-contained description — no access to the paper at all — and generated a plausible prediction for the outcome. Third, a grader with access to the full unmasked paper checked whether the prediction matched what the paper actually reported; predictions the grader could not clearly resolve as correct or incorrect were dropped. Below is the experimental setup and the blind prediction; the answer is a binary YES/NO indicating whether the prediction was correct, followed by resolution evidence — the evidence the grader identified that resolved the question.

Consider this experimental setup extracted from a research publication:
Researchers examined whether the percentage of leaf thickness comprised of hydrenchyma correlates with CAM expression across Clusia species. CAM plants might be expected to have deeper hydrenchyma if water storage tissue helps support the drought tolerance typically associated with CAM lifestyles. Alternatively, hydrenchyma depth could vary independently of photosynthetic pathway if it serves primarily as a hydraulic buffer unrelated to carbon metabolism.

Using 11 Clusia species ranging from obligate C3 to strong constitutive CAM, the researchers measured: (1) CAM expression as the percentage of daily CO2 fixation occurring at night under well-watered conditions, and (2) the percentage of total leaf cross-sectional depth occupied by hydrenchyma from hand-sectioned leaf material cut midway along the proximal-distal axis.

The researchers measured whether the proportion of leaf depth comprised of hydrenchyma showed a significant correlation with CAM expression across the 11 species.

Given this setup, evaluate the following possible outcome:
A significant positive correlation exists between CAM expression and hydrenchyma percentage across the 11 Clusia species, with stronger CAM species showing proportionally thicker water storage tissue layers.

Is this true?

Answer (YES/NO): NO